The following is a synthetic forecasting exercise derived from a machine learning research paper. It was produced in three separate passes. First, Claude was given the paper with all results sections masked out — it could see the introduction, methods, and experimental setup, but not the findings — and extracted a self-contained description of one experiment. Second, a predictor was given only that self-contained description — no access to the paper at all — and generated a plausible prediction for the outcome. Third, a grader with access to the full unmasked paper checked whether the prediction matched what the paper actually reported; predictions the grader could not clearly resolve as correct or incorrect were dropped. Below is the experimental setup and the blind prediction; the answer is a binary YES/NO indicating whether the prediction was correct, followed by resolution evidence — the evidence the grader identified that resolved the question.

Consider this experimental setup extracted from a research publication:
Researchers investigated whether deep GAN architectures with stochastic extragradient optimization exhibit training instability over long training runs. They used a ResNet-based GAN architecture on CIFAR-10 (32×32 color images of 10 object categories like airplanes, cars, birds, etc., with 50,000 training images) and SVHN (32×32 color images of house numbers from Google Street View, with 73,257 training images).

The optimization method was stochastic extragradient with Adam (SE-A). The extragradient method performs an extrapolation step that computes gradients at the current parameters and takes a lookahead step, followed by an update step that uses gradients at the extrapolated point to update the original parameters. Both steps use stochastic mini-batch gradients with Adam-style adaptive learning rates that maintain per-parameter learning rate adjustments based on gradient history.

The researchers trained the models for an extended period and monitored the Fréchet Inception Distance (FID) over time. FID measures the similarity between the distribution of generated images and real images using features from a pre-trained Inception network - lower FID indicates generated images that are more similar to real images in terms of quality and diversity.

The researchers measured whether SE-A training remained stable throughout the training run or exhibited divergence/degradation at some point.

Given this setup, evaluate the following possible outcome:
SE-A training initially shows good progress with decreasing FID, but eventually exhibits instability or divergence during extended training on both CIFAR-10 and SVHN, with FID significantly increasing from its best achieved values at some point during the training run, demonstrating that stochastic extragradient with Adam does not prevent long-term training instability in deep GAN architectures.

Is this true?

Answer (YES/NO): YES